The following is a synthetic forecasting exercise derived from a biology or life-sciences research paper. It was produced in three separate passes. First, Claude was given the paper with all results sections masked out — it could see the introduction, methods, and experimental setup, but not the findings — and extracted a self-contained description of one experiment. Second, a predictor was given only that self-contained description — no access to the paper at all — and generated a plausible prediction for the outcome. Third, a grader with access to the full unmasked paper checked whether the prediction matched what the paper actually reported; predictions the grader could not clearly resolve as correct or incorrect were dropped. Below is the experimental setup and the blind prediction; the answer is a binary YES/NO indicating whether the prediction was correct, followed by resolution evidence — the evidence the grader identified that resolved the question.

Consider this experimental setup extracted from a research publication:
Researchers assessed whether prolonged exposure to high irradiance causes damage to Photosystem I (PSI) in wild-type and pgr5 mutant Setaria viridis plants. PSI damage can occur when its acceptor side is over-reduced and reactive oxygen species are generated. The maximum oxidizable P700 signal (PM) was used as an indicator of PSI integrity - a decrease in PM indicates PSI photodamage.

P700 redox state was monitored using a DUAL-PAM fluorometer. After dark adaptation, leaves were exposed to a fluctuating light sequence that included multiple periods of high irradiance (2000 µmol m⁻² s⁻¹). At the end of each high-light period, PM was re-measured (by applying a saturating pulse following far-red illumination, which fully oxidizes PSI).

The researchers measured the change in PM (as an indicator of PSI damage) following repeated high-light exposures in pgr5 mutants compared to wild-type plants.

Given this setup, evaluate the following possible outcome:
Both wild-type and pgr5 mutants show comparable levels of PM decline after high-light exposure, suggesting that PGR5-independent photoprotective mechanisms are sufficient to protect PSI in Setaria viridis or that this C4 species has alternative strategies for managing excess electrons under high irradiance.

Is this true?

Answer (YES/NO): NO